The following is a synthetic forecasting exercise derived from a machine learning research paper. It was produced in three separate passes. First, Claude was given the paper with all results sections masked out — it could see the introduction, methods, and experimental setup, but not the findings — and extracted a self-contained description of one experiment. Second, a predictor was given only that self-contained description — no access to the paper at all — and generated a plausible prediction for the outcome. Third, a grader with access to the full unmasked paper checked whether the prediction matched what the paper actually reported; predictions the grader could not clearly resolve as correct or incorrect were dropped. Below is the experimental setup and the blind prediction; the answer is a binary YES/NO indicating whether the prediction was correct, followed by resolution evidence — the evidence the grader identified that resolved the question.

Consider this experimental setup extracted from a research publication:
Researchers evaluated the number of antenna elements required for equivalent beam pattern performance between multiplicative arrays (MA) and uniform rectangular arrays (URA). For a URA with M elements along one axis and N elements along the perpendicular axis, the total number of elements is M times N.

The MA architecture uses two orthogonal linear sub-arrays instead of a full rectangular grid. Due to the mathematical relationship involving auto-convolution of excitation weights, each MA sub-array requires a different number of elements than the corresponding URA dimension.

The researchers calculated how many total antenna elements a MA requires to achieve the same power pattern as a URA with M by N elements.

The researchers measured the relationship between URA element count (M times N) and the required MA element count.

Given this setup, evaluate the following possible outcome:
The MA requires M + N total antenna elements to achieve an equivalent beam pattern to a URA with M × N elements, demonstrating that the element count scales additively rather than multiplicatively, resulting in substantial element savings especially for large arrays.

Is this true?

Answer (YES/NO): NO